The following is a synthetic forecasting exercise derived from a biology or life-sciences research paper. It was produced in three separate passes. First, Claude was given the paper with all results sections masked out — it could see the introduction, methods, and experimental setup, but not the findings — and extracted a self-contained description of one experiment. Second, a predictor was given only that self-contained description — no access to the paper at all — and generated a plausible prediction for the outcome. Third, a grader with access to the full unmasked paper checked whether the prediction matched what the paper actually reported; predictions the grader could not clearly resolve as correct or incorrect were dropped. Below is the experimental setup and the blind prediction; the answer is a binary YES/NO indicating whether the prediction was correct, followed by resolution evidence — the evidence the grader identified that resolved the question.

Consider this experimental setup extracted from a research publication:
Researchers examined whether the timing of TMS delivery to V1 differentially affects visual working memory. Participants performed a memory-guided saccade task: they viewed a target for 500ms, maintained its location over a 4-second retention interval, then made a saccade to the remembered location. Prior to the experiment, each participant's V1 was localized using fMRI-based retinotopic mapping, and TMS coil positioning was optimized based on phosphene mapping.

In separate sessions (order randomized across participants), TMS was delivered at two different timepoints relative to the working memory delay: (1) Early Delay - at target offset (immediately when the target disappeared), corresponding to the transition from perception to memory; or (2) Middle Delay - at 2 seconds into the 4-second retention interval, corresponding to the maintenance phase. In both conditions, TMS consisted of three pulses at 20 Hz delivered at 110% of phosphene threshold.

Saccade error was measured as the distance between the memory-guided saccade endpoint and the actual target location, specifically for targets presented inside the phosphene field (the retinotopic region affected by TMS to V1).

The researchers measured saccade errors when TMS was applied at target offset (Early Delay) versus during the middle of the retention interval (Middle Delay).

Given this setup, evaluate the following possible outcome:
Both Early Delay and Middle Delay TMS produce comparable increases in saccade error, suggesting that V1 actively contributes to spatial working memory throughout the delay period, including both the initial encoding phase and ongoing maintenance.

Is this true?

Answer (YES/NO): YES